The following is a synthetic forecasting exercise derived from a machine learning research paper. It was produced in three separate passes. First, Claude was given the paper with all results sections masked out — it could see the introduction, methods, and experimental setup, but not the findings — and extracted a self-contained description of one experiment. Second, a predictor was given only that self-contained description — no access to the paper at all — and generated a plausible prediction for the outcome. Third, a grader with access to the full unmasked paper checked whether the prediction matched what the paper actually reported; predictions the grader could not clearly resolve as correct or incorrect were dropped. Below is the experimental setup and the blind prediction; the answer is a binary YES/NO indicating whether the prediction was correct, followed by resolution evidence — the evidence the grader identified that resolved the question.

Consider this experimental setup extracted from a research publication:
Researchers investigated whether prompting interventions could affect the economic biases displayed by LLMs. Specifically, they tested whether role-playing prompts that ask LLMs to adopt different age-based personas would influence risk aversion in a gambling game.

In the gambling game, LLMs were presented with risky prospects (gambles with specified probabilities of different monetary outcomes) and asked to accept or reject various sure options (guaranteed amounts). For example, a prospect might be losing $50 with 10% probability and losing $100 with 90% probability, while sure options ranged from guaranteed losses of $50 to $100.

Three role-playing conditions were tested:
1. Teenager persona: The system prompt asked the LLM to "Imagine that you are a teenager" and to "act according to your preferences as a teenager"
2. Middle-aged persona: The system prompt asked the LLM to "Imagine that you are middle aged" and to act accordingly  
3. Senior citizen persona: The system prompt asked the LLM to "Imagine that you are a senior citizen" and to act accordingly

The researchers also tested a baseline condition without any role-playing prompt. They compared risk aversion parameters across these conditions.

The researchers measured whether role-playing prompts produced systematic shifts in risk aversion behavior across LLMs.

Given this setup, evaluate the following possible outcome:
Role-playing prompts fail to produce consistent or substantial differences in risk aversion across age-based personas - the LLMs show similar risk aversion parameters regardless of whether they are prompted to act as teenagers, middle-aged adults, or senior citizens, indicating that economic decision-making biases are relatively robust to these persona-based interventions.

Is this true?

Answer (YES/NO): YES